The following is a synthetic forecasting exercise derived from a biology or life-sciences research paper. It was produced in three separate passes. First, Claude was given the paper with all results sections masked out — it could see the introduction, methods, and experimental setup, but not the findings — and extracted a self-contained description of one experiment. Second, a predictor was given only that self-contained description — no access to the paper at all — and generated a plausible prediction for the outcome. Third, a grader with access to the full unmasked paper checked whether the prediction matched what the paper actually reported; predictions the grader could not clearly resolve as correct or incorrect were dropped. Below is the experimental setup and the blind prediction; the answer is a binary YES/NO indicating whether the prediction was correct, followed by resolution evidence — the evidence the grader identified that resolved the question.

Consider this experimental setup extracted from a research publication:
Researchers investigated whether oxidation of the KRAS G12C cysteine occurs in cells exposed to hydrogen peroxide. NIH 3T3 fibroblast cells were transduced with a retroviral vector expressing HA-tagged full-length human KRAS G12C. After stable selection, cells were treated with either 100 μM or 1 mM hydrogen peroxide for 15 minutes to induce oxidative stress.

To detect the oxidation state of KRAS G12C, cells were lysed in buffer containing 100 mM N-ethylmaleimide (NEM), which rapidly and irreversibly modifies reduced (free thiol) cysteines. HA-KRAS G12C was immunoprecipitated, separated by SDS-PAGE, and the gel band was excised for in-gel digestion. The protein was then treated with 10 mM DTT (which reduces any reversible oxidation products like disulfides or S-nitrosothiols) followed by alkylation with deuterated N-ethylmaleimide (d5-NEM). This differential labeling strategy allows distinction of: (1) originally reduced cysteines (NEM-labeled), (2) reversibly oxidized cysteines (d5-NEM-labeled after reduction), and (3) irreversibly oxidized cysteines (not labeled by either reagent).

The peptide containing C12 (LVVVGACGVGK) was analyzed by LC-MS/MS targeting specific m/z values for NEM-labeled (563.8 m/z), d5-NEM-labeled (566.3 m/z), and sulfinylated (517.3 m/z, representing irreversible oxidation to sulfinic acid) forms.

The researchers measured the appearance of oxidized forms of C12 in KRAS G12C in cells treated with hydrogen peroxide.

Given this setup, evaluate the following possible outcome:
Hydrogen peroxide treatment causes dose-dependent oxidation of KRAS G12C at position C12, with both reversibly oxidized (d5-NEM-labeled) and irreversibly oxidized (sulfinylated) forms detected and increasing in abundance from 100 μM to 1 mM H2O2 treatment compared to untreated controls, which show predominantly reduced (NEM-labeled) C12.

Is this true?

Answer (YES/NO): NO